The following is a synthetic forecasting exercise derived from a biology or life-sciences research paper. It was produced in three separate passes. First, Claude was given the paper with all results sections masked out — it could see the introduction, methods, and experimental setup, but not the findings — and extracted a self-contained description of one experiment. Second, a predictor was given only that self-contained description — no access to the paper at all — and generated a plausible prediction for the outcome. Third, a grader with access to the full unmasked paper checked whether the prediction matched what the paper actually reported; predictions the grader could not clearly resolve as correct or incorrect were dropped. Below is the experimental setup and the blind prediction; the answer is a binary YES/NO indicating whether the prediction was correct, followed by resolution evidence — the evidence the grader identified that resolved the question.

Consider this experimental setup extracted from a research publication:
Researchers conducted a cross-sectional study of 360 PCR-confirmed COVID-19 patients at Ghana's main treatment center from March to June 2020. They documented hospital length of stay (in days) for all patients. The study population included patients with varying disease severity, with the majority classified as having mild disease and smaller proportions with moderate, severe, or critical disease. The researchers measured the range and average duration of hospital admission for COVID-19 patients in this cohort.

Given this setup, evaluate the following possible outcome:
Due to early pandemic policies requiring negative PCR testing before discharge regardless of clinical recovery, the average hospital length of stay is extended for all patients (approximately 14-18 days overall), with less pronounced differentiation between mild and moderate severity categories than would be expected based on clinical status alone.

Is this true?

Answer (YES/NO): NO